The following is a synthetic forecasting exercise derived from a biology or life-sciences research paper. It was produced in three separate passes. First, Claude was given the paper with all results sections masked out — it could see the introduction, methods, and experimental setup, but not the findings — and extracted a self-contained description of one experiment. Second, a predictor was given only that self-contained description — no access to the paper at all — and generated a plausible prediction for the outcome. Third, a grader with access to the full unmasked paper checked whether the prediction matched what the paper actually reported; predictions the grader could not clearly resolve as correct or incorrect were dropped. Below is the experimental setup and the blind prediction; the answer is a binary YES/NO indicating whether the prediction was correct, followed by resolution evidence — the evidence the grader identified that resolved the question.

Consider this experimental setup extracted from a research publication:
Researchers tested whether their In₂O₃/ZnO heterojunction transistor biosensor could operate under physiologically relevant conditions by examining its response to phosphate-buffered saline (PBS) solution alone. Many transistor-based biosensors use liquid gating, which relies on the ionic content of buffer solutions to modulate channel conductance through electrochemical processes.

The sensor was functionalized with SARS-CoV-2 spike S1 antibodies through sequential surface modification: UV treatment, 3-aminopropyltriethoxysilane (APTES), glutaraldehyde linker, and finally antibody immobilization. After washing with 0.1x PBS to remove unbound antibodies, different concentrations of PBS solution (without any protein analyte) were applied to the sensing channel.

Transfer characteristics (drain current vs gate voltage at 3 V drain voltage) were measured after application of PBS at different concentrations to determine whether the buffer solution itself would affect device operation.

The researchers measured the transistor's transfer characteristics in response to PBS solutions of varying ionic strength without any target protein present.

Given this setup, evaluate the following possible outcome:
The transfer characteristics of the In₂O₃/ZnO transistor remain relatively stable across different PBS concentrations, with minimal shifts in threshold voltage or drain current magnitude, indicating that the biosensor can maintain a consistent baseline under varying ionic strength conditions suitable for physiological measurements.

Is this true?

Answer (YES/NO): YES